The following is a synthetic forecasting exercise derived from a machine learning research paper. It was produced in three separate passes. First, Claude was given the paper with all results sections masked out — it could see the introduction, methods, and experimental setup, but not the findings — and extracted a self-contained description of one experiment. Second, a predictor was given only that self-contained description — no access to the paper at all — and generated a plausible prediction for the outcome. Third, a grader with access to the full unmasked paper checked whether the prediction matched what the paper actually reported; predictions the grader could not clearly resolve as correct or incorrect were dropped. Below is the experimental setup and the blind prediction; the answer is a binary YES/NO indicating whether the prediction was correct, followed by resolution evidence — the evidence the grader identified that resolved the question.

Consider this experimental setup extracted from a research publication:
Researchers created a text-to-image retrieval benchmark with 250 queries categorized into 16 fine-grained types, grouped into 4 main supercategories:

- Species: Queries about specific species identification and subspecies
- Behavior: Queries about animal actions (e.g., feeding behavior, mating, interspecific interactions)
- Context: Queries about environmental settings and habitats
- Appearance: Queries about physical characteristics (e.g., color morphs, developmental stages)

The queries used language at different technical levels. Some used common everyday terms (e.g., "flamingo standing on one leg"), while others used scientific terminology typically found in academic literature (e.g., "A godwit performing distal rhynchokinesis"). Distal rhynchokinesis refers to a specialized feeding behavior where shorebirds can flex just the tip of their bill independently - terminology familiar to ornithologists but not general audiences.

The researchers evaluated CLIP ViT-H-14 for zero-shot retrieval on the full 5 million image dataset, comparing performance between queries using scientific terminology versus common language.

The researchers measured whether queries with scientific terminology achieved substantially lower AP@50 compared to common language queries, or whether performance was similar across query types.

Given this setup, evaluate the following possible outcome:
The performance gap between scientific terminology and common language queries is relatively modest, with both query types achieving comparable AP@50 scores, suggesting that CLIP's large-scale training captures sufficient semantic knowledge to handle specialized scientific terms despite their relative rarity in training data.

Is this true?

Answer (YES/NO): NO